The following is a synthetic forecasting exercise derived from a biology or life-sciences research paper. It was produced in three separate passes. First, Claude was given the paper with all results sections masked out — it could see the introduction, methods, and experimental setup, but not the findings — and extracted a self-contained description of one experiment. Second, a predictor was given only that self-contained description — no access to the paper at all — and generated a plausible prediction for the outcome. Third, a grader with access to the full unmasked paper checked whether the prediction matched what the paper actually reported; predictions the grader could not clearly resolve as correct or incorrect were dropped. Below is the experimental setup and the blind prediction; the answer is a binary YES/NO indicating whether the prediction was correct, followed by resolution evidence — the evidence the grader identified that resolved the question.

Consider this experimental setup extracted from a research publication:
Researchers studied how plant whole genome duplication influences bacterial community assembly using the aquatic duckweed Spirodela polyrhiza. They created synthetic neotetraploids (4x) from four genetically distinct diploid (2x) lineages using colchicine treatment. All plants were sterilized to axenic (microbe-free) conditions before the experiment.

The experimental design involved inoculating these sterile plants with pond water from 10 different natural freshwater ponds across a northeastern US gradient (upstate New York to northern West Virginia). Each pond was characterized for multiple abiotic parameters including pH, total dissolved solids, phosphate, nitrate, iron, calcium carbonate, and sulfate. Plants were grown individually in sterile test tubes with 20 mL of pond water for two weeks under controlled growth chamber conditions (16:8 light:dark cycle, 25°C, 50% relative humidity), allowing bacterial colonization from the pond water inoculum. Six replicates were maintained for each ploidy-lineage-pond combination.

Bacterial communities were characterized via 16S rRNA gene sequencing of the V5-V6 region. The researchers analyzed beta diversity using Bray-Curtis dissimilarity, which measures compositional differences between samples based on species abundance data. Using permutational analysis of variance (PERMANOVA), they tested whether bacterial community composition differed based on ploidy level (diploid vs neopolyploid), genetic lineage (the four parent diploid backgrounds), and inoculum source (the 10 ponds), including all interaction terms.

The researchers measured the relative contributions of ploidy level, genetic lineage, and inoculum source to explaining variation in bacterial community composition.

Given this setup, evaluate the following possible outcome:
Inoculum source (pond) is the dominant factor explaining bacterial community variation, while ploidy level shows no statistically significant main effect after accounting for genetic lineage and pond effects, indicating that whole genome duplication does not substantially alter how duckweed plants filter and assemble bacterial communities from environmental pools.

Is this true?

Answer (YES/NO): NO